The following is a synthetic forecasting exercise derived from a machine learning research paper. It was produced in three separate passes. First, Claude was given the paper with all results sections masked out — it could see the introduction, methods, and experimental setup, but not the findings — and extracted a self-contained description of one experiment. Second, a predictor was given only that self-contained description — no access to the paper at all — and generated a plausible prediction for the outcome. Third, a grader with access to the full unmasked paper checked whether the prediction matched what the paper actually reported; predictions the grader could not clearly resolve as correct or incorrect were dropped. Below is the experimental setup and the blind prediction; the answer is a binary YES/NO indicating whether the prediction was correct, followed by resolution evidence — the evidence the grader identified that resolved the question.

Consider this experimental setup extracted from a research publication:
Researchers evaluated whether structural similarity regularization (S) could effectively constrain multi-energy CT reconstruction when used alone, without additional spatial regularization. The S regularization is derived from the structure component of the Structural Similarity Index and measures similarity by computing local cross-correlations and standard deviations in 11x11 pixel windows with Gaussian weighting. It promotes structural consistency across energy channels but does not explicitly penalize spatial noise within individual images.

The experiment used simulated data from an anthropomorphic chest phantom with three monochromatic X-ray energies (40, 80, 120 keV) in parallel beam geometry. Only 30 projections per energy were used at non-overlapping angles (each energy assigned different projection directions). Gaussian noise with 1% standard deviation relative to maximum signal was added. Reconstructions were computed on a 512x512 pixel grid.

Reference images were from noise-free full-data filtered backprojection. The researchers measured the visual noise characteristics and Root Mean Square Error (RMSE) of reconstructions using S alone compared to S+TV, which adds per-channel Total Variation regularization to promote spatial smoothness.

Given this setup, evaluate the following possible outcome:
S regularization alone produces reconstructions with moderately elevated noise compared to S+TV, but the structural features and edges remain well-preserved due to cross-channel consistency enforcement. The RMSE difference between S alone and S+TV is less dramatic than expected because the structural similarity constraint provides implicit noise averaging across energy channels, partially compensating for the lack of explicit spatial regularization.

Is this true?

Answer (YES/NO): NO